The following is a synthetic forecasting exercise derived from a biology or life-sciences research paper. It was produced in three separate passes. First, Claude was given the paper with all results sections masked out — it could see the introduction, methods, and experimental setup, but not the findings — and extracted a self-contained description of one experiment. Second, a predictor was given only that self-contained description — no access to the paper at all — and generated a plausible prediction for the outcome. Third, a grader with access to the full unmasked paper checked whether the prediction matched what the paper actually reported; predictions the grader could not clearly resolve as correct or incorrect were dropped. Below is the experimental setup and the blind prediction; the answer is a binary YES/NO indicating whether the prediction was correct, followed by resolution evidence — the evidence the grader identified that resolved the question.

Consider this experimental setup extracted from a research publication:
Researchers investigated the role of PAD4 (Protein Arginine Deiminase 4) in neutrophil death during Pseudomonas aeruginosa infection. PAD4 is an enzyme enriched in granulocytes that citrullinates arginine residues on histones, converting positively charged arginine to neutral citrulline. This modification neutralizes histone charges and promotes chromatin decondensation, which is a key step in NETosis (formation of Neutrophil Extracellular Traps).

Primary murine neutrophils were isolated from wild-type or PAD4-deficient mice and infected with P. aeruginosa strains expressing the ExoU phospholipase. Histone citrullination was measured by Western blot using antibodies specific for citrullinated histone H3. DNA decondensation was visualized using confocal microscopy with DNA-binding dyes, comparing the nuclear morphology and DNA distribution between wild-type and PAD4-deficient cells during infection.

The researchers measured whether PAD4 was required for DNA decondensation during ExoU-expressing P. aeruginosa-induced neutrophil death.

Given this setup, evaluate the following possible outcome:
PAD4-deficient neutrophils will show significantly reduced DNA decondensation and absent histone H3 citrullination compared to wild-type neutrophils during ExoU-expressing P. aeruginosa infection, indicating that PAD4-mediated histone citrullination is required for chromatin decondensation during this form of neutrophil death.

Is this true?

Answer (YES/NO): YES